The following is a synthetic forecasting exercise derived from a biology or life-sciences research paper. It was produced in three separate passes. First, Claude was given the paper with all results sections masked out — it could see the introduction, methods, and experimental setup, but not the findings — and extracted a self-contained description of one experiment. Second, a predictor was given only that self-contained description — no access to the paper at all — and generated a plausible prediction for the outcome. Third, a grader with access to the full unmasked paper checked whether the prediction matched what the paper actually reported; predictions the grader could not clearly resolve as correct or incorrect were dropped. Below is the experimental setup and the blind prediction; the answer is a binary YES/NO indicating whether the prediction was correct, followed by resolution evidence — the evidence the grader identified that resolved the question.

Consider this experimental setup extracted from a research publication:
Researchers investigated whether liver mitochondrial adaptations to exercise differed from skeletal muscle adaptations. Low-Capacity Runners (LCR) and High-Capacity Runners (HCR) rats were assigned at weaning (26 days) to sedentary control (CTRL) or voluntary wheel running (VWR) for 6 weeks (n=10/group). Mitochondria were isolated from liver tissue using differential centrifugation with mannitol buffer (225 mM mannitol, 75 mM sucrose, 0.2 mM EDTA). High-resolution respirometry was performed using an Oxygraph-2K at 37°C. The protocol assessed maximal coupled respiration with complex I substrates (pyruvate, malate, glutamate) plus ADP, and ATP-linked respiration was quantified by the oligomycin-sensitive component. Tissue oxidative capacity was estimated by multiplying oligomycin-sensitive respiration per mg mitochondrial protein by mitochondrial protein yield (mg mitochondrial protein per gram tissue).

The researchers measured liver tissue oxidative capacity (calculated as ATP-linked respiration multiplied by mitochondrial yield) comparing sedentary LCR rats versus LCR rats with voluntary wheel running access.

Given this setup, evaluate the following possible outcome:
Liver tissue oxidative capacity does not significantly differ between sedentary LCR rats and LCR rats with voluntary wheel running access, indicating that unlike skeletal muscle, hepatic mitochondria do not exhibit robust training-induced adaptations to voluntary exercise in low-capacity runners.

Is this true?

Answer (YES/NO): YES